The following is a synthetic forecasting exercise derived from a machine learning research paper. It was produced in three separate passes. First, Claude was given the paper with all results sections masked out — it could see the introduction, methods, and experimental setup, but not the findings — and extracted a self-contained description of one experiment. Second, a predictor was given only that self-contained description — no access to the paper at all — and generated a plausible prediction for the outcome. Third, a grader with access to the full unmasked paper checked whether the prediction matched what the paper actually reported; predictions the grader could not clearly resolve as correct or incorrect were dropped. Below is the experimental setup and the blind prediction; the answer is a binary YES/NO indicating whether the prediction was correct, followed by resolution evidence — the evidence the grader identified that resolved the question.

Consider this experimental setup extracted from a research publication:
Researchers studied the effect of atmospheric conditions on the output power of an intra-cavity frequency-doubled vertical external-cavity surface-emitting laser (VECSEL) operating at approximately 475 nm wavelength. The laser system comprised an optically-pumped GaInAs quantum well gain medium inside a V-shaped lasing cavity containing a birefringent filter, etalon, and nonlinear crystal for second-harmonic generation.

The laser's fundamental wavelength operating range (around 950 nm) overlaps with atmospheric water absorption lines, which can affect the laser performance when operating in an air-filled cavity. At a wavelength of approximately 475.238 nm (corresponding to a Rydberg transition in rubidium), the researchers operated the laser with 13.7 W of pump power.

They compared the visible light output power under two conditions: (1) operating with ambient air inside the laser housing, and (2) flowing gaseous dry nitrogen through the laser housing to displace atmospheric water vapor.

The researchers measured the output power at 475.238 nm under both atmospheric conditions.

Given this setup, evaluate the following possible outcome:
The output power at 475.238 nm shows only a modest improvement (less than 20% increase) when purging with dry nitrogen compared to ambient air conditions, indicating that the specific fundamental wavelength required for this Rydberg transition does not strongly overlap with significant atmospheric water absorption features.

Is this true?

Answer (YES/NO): YES